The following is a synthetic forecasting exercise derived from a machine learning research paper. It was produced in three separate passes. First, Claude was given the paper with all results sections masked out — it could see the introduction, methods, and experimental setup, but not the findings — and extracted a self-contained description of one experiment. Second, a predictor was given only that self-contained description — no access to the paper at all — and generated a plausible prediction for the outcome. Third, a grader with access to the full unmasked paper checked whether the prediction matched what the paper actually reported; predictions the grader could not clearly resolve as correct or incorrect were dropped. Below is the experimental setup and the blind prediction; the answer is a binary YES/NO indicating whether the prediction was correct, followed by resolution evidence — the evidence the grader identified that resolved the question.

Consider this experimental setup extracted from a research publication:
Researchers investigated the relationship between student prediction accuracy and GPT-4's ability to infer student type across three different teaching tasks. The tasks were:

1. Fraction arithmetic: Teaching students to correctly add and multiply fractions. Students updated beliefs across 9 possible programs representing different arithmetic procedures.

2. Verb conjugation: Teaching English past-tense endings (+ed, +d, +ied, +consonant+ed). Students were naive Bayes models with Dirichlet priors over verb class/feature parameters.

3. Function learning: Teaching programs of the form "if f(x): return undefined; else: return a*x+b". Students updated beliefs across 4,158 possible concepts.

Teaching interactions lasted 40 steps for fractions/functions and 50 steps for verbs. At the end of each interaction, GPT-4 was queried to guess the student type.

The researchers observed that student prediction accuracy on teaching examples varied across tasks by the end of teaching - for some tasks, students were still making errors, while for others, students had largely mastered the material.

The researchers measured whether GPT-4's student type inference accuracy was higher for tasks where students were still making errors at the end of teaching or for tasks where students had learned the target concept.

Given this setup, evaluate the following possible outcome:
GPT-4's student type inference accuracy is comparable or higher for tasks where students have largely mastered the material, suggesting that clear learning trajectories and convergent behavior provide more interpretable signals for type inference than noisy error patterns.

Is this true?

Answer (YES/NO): NO